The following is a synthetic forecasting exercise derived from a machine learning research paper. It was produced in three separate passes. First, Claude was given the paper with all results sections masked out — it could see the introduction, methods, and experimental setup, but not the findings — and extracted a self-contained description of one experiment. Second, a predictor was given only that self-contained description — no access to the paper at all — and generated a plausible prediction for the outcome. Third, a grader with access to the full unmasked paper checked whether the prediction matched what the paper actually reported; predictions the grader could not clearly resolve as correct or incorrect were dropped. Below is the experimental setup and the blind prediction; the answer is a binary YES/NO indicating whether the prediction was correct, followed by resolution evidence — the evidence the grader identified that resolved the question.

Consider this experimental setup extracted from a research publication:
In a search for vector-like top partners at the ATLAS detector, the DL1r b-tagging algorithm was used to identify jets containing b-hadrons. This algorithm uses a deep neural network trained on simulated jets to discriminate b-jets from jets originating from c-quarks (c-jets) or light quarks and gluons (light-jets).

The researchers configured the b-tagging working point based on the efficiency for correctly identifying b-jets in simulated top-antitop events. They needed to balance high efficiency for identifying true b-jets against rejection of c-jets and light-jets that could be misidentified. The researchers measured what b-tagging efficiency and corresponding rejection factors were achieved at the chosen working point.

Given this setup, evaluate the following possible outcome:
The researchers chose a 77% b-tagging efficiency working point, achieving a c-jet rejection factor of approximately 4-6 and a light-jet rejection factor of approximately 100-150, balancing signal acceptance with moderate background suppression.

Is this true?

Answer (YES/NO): NO